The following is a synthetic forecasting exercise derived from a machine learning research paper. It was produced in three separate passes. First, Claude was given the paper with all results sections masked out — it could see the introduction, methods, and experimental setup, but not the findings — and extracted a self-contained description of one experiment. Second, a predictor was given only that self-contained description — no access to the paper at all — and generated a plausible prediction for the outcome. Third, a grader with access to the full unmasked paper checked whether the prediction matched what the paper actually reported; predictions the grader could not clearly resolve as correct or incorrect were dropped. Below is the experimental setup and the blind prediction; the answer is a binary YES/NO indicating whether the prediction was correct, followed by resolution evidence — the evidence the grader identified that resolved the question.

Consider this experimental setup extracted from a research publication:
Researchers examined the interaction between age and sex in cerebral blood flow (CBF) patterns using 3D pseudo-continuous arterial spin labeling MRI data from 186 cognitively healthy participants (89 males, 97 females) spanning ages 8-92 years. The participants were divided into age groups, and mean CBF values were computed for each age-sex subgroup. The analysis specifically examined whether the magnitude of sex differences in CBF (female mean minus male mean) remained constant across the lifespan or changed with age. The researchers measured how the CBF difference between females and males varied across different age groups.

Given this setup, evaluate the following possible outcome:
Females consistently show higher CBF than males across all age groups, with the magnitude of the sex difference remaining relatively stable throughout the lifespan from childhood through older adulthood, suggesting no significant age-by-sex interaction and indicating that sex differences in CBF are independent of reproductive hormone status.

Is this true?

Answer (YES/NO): NO